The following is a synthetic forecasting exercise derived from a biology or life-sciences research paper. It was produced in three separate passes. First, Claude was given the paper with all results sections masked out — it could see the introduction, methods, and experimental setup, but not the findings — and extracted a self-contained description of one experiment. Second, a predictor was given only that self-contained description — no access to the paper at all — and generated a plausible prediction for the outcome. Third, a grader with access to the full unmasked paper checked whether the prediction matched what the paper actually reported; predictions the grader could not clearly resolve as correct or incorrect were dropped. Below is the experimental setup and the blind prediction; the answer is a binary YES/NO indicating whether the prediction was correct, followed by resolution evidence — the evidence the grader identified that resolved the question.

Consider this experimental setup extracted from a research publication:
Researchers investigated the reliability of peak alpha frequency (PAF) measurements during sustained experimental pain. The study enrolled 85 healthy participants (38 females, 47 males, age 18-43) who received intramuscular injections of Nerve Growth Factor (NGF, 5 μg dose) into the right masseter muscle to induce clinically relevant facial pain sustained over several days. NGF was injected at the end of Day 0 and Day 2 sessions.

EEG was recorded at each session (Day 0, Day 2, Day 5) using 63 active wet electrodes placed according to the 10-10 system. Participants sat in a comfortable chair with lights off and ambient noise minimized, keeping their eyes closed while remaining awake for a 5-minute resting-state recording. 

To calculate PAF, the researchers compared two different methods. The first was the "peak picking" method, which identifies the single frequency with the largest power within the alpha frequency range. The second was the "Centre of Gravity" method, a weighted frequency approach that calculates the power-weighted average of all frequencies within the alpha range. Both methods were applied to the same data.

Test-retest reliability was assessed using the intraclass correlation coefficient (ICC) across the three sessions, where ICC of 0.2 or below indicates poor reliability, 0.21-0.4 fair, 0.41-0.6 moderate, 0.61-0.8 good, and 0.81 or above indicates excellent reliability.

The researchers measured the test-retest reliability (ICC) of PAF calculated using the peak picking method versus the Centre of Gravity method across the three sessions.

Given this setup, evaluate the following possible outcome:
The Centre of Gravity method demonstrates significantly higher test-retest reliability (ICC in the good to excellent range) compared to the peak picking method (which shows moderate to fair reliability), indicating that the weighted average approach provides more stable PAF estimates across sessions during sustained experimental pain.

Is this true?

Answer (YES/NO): NO